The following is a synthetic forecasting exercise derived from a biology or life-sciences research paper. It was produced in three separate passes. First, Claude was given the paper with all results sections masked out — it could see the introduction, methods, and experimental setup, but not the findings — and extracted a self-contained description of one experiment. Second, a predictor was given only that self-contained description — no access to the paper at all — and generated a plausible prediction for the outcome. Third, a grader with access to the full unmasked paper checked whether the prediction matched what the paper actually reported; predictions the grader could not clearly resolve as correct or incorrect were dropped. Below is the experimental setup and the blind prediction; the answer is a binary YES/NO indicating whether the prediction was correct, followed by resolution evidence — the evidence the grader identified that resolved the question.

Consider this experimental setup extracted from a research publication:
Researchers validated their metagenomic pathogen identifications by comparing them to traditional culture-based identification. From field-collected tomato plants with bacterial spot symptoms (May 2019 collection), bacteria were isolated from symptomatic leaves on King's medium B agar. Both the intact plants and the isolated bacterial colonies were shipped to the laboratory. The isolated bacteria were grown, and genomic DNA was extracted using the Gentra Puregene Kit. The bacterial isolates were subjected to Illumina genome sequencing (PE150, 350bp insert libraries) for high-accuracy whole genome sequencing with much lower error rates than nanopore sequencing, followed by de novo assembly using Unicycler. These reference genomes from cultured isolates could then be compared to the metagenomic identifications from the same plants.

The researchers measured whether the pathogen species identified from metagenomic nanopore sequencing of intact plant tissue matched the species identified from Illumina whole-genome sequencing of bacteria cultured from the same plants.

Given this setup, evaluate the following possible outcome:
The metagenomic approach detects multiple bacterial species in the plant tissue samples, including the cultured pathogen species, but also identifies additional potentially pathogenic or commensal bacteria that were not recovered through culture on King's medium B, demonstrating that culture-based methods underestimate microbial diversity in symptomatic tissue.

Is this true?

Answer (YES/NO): NO